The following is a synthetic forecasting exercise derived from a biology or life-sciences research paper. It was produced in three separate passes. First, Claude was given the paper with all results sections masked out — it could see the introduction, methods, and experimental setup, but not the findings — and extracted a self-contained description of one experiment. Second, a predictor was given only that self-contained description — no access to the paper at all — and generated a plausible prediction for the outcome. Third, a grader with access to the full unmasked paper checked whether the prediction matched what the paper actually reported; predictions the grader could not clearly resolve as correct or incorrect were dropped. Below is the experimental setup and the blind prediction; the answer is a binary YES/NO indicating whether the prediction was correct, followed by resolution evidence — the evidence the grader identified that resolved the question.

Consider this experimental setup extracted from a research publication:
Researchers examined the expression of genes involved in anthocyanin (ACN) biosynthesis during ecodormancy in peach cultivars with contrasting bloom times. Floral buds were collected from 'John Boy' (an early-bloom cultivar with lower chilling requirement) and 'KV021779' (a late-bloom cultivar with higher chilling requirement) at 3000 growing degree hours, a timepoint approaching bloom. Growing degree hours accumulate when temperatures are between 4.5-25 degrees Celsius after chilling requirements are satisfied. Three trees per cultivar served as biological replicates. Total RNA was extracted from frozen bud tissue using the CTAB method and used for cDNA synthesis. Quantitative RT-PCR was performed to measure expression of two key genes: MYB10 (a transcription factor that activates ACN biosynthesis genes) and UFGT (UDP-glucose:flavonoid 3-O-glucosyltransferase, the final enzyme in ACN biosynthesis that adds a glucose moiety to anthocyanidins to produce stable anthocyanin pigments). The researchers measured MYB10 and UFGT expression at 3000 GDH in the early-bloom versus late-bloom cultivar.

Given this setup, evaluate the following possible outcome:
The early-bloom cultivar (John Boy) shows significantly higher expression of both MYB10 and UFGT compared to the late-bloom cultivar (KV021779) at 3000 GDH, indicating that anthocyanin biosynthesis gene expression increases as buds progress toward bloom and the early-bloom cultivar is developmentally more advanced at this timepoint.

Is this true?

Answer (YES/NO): YES